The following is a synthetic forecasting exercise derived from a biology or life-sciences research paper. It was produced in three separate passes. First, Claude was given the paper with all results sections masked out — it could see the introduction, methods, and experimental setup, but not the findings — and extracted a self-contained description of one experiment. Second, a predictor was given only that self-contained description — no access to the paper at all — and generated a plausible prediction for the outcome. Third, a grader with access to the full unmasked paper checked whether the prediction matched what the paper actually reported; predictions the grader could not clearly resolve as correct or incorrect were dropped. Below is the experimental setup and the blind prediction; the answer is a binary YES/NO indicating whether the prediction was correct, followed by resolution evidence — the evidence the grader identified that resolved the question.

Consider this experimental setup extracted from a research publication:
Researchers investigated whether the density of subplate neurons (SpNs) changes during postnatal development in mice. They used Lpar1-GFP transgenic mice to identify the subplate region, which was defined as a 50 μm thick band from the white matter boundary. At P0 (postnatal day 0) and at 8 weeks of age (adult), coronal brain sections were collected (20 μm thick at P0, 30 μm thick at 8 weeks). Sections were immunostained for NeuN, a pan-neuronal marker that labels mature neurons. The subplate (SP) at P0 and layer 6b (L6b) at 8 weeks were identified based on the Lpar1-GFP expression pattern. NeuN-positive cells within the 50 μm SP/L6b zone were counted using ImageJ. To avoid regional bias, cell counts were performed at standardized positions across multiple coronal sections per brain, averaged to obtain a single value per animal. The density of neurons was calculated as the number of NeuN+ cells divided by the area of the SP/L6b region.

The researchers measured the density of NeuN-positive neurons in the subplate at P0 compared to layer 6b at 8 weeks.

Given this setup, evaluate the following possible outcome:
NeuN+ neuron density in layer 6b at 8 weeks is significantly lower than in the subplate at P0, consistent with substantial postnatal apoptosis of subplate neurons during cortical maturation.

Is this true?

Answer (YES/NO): NO